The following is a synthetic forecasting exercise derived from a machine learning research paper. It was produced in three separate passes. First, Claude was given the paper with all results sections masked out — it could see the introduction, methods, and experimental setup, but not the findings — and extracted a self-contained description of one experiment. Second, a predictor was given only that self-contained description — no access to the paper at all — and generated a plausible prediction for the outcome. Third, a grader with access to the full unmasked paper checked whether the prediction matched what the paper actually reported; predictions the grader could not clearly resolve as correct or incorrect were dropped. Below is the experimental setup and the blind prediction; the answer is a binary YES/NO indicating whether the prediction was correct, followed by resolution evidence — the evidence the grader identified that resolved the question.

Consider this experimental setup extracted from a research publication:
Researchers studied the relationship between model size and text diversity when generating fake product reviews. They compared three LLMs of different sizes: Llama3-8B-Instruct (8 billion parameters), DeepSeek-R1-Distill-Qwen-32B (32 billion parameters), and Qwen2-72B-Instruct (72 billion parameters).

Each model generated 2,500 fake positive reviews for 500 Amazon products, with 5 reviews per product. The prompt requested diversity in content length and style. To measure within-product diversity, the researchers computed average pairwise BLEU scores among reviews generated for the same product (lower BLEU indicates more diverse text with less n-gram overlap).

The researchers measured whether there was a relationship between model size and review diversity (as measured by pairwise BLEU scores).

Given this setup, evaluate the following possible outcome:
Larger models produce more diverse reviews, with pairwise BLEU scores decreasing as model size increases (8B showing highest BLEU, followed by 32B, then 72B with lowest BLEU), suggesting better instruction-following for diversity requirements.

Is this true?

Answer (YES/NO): NO